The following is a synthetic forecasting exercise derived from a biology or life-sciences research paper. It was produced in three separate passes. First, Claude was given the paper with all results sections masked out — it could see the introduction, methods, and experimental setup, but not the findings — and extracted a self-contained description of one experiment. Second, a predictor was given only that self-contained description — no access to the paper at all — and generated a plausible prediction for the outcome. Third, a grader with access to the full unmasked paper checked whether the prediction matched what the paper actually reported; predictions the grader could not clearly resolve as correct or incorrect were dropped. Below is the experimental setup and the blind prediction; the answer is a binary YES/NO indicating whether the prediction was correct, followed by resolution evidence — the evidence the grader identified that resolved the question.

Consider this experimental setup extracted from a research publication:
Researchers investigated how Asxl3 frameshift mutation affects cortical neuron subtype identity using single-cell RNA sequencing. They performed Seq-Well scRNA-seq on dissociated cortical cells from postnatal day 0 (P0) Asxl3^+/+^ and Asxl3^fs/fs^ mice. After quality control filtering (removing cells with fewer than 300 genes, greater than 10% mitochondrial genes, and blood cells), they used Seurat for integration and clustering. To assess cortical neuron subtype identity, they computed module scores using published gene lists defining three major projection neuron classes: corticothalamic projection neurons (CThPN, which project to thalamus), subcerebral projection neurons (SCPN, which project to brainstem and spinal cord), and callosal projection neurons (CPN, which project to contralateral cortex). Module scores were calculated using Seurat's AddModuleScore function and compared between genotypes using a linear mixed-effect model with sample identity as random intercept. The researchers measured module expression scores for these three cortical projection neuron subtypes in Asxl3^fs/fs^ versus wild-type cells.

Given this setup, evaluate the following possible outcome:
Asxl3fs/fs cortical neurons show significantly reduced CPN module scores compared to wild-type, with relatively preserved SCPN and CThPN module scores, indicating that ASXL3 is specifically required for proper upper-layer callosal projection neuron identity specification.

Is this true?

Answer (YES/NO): NO